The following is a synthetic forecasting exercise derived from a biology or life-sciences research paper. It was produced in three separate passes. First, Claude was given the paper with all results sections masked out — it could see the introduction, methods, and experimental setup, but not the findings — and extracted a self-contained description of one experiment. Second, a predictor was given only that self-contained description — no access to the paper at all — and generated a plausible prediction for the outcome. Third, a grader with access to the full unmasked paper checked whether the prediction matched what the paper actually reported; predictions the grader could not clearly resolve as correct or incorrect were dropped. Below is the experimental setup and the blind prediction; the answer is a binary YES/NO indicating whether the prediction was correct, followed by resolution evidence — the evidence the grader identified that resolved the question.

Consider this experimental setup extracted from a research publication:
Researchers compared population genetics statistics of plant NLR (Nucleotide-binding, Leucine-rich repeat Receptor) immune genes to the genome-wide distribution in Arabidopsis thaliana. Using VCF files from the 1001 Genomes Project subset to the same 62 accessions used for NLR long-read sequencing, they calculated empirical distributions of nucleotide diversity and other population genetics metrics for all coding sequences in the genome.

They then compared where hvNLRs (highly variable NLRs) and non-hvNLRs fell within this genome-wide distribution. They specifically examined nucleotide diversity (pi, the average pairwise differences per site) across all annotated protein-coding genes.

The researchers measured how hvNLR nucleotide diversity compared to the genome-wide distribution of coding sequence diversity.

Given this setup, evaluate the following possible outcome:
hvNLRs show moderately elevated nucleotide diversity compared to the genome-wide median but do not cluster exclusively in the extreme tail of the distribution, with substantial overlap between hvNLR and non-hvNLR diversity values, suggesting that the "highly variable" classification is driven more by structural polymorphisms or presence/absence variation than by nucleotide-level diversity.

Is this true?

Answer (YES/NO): NO